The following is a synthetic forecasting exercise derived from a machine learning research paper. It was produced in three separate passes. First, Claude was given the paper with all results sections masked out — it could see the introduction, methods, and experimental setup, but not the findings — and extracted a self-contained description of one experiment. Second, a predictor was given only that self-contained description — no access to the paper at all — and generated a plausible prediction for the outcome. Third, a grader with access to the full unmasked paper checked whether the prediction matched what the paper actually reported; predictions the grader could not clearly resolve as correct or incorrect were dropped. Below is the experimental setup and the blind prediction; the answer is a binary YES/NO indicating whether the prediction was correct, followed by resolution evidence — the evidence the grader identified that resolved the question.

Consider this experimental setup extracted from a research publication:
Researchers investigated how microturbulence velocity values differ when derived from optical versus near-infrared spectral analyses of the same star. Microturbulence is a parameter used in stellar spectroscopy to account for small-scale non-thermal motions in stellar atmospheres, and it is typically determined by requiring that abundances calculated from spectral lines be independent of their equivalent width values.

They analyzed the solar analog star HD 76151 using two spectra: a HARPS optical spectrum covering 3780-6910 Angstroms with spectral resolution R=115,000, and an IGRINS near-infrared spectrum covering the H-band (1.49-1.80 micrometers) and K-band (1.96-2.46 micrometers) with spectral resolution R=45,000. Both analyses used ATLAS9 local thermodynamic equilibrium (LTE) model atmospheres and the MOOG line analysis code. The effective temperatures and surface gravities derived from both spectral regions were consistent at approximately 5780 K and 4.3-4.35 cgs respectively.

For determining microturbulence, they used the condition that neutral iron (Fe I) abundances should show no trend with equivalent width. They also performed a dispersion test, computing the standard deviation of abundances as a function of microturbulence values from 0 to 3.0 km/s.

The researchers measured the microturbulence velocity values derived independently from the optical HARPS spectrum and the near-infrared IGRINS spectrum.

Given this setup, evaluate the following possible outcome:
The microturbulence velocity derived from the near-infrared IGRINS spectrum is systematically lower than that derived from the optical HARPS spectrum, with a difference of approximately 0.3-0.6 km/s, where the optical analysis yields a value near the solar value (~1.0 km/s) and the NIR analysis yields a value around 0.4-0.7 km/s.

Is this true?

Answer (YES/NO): NO